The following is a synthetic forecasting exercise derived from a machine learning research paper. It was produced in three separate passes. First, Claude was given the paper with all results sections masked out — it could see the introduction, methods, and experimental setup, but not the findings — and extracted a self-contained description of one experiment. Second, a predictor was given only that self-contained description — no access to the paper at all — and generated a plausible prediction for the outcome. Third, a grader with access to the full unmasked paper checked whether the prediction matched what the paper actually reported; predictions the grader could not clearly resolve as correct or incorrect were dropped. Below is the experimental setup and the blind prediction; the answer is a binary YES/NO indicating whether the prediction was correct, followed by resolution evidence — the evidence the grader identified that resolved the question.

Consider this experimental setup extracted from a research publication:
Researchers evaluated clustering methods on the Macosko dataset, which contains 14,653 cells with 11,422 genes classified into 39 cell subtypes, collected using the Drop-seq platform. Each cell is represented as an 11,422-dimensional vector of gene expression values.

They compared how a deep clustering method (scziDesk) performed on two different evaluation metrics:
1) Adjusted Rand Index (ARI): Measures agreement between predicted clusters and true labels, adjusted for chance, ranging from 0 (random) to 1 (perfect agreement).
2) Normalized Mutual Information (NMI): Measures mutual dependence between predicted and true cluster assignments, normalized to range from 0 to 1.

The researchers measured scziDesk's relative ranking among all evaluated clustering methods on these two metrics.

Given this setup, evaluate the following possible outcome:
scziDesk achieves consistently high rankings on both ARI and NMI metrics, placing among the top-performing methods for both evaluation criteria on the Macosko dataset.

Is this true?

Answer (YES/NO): NO